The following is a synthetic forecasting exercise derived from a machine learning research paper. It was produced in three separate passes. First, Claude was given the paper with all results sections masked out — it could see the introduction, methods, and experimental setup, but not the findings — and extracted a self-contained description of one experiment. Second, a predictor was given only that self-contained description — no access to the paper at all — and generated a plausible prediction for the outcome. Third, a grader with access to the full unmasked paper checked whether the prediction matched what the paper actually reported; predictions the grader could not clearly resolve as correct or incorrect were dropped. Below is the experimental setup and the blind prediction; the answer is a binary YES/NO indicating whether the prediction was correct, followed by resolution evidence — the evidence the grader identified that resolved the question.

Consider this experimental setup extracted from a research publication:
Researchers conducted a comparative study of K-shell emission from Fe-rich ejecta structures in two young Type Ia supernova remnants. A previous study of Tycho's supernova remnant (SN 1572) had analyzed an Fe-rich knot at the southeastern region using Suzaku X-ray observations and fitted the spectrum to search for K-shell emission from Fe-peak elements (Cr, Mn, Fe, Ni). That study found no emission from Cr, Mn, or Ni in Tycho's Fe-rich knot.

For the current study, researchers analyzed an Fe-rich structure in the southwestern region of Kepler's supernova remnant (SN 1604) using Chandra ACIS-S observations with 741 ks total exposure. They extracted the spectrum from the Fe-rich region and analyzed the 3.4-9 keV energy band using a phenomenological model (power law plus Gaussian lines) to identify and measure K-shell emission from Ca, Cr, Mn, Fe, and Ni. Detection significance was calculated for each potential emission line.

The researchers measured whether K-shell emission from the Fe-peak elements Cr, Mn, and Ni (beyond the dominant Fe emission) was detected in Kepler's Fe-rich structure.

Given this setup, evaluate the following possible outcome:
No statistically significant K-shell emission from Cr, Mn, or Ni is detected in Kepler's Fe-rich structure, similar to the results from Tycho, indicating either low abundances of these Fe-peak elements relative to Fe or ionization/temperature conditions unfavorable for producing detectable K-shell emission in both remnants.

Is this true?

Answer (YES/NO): NO